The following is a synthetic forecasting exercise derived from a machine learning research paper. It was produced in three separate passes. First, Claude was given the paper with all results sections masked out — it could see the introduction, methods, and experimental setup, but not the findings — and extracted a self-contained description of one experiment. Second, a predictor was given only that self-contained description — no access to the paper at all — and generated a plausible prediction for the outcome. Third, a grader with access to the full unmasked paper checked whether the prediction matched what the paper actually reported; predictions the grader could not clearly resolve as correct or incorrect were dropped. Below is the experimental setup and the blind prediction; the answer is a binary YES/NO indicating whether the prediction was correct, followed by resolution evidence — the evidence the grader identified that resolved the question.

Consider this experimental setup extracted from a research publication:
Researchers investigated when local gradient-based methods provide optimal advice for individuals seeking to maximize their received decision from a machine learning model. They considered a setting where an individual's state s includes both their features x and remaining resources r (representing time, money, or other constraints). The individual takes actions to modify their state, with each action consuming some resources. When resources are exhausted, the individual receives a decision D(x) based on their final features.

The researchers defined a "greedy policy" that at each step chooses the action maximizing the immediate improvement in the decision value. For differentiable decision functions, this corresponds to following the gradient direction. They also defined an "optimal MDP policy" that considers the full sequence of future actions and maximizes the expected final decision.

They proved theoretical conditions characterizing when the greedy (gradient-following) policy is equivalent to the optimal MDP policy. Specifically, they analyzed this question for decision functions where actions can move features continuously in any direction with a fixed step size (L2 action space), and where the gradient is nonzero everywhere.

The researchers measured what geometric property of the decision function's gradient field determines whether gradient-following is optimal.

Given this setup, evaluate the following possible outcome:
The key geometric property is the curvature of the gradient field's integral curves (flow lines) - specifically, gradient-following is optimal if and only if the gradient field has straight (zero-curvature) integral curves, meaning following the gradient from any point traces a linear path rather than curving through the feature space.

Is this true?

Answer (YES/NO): YES